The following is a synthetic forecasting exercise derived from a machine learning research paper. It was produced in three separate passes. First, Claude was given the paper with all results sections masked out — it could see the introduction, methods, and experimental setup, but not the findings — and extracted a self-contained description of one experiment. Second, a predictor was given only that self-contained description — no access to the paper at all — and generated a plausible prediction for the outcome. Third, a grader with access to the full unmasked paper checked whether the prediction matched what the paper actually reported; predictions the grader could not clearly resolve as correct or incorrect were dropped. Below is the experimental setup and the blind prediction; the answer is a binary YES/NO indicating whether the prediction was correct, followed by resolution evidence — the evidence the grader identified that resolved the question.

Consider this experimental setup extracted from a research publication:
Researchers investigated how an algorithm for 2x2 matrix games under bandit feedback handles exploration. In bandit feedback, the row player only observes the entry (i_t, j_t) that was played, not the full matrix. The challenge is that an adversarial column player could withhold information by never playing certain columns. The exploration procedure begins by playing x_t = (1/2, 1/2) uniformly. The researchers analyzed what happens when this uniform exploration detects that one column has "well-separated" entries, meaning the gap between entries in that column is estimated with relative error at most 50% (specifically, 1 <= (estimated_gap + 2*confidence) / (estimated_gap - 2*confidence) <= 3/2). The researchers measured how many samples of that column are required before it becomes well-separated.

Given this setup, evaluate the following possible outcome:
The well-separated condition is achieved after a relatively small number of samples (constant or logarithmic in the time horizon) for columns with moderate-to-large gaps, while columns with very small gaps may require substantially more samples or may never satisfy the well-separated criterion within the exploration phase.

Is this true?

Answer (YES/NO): NO